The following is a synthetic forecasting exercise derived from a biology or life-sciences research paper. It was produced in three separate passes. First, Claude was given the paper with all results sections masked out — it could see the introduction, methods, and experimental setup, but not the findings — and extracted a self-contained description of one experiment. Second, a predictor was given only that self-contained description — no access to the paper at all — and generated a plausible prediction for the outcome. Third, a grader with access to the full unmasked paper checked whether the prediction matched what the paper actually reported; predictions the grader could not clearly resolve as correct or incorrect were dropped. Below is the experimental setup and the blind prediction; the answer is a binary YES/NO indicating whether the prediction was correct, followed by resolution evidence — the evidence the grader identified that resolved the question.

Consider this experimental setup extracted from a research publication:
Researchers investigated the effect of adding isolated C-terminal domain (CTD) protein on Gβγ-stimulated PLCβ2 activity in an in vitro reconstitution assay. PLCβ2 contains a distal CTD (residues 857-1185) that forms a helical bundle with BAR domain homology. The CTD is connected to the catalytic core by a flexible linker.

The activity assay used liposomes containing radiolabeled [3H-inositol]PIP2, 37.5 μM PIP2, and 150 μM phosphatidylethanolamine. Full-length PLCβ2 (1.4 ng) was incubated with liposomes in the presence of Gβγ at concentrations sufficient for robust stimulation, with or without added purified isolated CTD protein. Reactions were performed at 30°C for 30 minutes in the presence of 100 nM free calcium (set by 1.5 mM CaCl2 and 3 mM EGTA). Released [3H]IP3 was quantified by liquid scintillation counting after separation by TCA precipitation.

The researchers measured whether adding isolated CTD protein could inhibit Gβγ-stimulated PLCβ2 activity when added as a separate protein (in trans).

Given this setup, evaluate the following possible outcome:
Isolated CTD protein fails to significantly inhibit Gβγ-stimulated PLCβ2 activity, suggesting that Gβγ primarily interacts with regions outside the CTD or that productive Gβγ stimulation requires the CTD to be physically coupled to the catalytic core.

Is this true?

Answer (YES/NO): NO